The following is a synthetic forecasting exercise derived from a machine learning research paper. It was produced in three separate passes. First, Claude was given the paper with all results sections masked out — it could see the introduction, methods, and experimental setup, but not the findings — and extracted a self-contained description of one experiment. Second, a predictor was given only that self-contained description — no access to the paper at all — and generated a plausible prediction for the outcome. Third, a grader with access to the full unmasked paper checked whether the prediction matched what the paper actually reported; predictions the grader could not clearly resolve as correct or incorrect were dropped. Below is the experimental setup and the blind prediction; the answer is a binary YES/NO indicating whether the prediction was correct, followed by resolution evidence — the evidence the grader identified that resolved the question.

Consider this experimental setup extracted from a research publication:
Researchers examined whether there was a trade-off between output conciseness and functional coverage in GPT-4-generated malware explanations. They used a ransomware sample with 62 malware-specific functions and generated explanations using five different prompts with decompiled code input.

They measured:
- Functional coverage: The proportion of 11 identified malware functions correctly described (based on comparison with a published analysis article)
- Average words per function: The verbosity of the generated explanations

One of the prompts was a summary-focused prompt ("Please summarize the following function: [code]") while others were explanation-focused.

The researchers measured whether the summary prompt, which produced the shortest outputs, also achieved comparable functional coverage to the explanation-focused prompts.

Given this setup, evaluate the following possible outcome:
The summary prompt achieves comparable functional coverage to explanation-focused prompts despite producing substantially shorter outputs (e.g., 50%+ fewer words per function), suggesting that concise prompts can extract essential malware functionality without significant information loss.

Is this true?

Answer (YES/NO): NO